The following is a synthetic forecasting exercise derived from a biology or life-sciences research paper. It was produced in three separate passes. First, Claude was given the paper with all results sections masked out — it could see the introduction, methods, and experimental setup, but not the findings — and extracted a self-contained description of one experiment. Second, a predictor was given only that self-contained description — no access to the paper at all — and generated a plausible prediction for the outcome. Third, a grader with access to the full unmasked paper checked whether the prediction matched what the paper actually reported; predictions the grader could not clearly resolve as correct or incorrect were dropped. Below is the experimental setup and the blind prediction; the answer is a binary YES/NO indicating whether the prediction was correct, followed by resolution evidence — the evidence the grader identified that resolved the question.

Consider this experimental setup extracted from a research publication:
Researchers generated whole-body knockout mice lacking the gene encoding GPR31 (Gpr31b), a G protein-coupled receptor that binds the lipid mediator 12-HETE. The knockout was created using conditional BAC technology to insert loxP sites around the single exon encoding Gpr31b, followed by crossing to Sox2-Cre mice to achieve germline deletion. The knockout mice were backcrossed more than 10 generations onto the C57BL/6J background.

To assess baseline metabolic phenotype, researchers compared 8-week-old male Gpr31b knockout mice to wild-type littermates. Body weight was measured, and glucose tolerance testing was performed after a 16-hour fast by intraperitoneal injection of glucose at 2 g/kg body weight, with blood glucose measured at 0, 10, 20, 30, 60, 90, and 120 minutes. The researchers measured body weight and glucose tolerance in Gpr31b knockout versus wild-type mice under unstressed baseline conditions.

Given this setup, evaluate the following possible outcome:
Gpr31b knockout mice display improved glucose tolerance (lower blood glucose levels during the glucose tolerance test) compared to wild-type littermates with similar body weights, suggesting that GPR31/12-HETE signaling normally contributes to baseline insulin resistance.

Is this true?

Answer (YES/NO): NO